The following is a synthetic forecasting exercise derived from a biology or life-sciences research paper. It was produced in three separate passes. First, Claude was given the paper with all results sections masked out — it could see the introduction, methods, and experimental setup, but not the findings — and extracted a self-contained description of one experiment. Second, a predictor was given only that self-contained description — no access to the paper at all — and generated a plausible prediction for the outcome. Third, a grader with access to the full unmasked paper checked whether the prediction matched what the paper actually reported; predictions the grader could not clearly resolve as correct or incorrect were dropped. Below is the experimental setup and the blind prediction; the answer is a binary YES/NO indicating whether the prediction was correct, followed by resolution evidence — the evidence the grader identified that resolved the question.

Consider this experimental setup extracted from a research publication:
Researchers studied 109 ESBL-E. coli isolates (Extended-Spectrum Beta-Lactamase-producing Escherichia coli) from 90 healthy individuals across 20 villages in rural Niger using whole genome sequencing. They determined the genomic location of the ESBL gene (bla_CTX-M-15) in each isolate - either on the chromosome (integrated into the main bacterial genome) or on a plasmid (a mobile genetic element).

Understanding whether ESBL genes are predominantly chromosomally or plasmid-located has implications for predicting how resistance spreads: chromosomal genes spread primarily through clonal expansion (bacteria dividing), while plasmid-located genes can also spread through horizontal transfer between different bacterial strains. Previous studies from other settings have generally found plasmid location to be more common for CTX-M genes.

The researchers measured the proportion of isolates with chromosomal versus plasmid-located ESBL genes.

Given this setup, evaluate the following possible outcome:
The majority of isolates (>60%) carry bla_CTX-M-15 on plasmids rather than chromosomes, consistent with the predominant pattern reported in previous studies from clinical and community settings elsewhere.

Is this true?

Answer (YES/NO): NO